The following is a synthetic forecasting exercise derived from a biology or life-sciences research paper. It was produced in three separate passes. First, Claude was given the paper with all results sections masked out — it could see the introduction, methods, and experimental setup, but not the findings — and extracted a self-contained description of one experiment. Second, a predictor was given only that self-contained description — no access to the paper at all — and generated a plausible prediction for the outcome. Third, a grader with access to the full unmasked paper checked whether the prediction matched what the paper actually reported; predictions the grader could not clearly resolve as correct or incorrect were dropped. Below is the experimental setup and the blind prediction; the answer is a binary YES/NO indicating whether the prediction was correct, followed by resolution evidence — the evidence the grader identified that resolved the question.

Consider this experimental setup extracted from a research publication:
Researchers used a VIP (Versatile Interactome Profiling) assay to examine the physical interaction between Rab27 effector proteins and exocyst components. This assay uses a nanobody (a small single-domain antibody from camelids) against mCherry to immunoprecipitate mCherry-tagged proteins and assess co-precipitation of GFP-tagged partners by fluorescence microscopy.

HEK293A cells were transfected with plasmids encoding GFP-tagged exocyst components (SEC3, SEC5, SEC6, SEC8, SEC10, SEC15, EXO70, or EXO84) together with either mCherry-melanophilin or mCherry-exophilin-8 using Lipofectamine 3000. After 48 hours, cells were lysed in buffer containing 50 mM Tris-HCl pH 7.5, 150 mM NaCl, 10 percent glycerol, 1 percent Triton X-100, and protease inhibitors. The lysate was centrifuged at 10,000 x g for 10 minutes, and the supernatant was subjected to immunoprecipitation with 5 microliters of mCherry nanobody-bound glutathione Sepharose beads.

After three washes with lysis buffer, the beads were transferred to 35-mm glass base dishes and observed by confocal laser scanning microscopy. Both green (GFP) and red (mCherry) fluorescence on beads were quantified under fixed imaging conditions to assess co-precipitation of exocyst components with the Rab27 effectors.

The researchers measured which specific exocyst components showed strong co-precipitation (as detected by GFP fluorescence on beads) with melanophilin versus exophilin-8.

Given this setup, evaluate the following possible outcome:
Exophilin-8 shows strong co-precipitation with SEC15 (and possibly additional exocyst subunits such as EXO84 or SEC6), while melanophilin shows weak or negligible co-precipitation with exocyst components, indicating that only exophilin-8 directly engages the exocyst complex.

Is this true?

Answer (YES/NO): NO